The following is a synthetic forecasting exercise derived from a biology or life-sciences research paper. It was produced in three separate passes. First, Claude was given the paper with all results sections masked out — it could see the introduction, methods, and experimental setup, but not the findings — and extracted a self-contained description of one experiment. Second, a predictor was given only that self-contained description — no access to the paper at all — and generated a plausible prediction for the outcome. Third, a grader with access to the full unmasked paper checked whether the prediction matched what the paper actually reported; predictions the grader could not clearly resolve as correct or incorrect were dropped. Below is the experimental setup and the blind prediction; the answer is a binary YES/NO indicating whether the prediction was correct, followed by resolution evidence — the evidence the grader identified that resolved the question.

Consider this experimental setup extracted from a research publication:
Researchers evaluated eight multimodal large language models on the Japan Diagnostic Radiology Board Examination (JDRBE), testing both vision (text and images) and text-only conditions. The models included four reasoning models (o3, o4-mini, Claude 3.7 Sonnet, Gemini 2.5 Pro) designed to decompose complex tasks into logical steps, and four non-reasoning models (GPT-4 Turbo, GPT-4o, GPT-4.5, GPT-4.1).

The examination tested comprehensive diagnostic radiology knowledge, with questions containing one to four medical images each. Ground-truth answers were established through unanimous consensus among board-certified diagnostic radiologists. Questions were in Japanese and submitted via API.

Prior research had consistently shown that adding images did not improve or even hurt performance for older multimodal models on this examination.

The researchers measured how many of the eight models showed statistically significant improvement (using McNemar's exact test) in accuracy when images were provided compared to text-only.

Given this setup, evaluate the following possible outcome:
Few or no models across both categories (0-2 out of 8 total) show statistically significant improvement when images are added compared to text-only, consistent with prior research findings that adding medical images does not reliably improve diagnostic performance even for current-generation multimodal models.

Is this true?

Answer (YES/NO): YES